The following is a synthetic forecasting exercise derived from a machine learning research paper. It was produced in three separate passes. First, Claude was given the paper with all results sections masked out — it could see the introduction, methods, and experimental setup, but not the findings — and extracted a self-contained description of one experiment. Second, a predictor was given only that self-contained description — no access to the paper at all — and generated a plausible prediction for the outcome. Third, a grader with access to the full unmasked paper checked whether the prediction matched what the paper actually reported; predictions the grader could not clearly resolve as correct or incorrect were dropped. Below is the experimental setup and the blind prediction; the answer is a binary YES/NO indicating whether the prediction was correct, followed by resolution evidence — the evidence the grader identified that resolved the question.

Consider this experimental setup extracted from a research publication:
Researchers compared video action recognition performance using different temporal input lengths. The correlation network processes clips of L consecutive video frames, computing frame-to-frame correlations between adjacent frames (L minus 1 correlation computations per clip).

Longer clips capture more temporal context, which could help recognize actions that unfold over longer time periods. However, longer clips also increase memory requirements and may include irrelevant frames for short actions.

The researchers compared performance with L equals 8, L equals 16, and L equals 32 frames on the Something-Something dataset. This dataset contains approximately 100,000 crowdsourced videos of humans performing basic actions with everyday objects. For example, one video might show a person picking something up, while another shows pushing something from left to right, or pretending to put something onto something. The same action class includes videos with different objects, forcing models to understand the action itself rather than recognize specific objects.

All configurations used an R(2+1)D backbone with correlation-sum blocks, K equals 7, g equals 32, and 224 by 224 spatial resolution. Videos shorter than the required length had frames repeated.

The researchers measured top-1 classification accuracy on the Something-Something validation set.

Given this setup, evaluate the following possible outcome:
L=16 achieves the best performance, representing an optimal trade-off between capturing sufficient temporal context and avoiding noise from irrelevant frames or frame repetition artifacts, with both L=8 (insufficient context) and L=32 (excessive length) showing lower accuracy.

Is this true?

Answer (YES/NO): NO